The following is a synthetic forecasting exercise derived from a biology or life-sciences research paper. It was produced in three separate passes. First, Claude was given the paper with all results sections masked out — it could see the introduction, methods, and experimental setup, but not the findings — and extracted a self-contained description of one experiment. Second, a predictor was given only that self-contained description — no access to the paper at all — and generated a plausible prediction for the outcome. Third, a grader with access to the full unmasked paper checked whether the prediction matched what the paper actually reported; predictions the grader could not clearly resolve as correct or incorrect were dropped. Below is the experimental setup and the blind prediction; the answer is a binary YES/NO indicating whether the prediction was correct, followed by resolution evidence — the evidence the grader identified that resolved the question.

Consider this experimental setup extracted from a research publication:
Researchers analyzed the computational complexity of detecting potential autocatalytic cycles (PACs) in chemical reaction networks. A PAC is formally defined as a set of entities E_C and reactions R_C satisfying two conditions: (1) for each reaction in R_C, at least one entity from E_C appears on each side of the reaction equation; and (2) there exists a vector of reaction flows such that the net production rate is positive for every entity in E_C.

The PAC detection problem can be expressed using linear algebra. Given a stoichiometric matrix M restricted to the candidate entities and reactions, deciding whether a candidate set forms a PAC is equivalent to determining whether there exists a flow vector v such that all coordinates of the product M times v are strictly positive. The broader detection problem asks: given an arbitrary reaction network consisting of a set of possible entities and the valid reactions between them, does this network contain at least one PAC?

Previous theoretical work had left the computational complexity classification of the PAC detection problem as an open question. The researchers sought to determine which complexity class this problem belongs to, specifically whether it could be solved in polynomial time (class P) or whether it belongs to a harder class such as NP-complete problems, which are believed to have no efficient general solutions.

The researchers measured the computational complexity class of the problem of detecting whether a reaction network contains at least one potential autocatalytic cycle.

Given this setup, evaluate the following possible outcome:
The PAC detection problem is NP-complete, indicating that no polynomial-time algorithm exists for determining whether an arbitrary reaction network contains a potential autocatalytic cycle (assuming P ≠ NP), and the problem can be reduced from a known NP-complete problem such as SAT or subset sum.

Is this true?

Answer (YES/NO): YES